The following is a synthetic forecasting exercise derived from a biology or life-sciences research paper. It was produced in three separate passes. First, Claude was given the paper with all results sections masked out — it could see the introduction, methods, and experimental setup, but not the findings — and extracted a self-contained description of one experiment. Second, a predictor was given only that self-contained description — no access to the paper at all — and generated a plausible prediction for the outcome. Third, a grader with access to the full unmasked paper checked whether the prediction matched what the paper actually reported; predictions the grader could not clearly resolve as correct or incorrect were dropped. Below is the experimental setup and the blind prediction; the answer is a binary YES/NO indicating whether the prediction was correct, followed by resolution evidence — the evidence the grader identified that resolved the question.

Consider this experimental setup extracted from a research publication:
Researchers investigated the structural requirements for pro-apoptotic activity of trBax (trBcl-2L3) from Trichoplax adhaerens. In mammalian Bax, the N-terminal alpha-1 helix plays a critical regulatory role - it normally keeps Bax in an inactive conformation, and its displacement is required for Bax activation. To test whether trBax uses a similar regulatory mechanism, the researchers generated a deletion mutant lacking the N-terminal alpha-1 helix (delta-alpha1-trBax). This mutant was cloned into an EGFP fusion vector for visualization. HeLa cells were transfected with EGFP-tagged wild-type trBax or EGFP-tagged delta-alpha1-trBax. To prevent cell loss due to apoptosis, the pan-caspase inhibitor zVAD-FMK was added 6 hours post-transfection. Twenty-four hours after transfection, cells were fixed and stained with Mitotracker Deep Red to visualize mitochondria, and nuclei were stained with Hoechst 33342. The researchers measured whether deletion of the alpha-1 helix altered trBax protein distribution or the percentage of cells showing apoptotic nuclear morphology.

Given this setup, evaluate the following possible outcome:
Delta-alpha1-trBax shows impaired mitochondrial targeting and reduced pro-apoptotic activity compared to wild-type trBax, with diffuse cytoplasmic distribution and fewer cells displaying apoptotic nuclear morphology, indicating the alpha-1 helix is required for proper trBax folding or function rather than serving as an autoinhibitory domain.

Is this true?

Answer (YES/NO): NO